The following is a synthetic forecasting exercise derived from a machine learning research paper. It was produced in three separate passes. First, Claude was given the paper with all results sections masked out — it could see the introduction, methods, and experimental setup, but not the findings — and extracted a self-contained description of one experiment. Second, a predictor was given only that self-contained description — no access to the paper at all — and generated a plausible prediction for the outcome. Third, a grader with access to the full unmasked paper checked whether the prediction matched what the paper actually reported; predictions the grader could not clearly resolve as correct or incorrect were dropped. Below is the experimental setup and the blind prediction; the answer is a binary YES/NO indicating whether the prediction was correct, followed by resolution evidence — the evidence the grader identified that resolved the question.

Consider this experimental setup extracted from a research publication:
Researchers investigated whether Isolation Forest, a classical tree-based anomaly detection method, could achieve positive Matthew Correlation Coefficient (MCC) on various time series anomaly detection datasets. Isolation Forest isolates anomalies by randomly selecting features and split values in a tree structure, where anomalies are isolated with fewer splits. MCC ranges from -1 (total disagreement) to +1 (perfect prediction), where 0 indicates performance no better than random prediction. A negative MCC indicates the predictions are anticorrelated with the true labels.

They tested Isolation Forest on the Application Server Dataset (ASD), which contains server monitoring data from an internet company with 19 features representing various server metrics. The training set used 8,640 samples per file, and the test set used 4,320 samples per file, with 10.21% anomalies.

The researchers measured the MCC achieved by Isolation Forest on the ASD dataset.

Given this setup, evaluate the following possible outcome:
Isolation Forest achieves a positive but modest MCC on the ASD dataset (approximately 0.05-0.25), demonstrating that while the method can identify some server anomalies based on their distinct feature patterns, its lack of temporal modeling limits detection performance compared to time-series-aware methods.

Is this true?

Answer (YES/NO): NO